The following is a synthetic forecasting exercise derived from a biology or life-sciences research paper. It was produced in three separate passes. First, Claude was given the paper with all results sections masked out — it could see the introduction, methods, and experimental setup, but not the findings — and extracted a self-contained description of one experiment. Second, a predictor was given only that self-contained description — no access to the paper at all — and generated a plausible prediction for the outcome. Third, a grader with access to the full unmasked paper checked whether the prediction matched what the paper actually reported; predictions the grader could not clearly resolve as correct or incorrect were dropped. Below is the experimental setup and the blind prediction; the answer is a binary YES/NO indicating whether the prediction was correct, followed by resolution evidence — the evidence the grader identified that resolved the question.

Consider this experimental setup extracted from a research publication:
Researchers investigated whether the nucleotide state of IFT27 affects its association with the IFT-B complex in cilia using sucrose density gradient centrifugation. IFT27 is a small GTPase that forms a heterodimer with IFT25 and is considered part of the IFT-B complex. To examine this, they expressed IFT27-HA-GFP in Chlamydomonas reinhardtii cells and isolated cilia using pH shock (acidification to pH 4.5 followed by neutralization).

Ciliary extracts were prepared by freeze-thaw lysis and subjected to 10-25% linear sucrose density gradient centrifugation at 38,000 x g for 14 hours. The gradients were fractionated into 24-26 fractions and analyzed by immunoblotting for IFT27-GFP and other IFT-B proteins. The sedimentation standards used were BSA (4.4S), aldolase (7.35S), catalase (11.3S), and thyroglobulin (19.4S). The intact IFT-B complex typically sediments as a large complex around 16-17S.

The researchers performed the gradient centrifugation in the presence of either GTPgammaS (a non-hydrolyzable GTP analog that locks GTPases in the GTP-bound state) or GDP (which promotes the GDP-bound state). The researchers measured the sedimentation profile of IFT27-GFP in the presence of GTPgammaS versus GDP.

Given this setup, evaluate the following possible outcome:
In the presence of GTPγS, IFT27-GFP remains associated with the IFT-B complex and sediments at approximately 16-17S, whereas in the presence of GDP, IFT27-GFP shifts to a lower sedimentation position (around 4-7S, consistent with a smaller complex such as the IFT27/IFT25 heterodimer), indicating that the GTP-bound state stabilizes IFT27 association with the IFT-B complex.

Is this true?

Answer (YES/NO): NO